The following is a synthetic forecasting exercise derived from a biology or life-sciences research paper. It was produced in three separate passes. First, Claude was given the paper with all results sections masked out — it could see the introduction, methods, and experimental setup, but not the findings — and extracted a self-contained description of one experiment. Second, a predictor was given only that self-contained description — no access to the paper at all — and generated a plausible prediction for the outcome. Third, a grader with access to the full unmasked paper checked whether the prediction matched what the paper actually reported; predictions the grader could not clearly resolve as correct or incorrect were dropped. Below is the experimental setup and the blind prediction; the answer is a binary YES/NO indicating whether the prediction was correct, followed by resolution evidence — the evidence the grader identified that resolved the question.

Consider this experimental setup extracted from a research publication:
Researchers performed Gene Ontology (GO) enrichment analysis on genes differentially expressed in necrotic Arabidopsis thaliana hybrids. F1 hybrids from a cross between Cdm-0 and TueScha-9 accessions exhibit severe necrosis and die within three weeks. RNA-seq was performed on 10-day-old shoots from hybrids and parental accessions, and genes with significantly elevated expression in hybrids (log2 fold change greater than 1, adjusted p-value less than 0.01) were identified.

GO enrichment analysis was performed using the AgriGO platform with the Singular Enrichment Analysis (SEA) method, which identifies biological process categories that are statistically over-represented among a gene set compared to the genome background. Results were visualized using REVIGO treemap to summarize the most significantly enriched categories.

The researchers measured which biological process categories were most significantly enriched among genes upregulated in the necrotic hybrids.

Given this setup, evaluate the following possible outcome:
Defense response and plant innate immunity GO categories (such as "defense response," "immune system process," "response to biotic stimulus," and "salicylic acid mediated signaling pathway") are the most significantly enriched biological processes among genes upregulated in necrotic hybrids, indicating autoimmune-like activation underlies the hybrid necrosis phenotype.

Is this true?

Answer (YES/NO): YES